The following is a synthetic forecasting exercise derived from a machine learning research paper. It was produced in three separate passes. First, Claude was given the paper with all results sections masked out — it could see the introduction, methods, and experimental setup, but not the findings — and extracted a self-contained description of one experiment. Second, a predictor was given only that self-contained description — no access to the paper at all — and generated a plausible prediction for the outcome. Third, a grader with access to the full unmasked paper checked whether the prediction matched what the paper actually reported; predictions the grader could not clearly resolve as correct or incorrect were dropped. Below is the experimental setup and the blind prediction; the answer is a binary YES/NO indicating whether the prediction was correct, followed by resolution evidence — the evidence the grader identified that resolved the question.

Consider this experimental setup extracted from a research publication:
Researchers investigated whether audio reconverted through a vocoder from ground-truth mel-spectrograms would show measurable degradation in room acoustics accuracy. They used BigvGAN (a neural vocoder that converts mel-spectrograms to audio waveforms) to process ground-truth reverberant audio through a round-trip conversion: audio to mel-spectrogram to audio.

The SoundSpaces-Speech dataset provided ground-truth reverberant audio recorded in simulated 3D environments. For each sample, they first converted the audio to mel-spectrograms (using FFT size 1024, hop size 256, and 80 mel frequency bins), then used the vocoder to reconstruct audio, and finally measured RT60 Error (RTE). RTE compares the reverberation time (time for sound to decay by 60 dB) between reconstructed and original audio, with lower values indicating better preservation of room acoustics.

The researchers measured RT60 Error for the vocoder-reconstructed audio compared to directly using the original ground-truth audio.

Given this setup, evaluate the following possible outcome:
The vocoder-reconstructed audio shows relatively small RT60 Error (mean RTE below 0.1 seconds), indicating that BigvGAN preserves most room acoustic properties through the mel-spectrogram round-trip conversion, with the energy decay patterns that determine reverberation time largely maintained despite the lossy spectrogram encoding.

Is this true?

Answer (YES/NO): YES